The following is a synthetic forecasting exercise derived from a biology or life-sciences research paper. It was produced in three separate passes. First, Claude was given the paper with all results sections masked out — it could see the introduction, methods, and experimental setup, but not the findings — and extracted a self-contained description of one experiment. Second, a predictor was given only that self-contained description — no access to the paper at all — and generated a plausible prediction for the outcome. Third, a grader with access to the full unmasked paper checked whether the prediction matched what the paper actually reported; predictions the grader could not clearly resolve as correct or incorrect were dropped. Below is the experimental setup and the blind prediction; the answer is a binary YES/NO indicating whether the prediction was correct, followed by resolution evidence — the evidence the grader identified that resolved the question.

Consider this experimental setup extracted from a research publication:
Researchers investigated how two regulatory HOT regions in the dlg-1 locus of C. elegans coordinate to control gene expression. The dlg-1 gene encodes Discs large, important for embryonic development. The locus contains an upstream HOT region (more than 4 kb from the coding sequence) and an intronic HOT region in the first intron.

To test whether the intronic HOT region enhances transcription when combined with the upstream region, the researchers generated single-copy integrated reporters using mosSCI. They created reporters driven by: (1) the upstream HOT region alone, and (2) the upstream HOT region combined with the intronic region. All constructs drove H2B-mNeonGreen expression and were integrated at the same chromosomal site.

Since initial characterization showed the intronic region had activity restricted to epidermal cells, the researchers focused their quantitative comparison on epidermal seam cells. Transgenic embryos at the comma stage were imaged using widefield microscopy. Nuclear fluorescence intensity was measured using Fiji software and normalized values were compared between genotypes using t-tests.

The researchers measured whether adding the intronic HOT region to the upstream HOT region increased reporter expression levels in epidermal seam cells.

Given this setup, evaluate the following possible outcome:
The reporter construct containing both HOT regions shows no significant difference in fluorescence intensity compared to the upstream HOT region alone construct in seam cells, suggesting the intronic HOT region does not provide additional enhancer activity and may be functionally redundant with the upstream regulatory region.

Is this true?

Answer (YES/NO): NO